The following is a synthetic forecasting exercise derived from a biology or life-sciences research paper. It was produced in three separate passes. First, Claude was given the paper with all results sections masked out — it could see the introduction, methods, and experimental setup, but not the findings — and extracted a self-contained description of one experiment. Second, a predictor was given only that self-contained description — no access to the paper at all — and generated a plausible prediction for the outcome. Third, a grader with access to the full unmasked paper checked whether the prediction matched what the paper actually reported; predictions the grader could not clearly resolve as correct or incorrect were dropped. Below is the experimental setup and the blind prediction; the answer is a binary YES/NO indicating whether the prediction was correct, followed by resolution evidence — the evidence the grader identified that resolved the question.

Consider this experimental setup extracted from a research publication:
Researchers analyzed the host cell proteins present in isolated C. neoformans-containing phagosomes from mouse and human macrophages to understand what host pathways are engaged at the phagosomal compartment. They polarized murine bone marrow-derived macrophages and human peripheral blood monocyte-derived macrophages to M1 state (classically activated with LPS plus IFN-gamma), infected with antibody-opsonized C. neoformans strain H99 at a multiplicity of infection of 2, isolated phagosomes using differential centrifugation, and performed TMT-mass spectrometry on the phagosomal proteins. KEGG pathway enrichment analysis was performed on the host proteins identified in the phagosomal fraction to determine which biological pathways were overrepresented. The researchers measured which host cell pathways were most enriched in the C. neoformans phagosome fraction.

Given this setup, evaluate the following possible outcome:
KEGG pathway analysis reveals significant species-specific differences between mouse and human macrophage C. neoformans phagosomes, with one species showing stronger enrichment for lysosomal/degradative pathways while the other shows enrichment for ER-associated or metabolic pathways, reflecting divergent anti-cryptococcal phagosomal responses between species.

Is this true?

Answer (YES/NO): NO